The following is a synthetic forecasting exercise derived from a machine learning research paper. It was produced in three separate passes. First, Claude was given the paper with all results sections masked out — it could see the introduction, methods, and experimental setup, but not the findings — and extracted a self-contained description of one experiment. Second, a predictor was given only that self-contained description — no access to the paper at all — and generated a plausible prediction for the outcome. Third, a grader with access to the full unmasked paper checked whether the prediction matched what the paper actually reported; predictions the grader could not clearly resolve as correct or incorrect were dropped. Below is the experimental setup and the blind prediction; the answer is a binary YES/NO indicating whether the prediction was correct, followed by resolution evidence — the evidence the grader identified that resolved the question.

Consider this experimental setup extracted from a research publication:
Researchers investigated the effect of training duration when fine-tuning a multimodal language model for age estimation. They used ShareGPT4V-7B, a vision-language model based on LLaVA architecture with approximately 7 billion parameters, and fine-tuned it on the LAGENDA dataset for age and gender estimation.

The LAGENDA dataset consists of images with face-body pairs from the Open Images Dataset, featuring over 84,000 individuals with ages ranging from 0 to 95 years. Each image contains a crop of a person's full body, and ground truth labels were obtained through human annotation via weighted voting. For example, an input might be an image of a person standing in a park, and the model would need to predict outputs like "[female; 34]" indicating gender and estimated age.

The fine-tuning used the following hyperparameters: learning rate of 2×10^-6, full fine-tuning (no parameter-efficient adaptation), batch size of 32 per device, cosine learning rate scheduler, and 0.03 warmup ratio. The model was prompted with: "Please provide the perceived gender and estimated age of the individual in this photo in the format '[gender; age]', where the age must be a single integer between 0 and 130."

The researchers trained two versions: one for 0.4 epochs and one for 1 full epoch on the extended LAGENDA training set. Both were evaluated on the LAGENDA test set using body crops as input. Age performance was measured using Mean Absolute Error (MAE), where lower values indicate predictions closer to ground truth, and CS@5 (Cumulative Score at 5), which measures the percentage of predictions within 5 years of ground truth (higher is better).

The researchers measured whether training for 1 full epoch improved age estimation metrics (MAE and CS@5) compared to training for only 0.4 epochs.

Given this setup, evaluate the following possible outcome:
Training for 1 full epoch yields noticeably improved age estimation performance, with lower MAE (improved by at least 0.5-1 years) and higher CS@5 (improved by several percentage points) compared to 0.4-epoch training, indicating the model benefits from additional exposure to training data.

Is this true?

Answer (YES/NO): NO